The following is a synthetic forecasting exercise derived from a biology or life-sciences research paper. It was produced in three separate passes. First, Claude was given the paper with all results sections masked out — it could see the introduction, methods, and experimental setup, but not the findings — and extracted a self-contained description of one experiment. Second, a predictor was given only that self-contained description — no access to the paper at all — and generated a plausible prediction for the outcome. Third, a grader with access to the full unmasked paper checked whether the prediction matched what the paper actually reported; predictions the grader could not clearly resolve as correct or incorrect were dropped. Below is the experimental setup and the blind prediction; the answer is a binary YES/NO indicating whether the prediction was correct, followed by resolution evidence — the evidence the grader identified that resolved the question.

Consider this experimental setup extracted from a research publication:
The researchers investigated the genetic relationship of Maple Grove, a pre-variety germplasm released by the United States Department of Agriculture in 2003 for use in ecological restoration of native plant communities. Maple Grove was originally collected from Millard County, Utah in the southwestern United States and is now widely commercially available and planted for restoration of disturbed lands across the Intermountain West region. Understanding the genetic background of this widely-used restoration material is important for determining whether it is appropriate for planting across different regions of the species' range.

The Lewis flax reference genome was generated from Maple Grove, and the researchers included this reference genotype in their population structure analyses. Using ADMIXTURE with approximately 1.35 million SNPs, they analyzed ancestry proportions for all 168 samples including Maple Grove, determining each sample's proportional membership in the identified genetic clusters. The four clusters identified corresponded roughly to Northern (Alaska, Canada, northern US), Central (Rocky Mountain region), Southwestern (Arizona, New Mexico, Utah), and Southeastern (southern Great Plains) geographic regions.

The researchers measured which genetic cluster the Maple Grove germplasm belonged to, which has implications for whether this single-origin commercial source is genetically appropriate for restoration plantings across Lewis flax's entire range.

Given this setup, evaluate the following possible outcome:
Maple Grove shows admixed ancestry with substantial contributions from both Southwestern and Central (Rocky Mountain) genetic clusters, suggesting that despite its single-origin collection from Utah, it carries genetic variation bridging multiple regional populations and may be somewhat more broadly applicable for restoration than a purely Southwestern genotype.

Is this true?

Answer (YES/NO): NO